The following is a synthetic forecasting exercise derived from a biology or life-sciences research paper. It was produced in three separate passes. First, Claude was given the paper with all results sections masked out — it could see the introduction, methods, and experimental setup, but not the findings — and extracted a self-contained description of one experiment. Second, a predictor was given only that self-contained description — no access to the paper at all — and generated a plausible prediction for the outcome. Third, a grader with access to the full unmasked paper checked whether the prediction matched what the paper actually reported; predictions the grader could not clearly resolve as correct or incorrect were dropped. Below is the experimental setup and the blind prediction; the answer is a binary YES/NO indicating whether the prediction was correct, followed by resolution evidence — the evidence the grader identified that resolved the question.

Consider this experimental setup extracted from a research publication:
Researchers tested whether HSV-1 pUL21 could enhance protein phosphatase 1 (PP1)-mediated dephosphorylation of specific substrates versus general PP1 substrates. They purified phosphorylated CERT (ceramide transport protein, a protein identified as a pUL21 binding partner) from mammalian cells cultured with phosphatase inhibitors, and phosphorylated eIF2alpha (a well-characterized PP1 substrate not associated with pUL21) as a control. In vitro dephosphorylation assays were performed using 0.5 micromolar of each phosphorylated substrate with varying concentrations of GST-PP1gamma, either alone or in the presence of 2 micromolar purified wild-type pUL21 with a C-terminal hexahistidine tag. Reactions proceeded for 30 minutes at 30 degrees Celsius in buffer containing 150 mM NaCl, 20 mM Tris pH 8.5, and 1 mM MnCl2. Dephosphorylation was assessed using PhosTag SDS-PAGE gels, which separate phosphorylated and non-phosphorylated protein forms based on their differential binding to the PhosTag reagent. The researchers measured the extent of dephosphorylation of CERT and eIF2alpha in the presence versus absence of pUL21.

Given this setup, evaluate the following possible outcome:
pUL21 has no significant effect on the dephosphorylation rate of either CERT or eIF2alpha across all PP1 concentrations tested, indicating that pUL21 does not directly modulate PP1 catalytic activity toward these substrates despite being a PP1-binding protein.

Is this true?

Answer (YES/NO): NO